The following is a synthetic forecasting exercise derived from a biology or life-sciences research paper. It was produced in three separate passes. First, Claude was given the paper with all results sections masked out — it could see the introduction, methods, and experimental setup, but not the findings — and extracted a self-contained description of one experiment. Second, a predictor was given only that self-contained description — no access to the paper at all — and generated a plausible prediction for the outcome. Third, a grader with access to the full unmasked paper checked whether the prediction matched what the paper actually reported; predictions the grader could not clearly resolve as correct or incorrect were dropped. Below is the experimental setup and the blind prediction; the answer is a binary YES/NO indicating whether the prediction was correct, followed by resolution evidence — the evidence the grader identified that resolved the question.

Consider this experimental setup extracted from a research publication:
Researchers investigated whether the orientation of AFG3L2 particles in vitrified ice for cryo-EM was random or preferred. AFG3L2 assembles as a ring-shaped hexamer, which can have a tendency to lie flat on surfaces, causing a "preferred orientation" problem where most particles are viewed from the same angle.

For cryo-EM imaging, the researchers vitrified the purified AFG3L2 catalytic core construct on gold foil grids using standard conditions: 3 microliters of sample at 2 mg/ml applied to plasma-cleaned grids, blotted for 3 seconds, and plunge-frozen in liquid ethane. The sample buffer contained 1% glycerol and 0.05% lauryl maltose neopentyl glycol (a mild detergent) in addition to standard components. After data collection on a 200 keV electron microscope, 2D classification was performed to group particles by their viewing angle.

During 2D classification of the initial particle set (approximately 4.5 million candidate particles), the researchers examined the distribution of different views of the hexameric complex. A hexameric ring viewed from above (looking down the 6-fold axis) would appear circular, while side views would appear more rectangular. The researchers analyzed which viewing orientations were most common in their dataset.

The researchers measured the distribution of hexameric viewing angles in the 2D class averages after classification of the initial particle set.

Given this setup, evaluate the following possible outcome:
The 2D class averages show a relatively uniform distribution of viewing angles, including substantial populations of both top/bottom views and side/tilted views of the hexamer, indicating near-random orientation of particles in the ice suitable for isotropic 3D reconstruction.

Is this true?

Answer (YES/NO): NO